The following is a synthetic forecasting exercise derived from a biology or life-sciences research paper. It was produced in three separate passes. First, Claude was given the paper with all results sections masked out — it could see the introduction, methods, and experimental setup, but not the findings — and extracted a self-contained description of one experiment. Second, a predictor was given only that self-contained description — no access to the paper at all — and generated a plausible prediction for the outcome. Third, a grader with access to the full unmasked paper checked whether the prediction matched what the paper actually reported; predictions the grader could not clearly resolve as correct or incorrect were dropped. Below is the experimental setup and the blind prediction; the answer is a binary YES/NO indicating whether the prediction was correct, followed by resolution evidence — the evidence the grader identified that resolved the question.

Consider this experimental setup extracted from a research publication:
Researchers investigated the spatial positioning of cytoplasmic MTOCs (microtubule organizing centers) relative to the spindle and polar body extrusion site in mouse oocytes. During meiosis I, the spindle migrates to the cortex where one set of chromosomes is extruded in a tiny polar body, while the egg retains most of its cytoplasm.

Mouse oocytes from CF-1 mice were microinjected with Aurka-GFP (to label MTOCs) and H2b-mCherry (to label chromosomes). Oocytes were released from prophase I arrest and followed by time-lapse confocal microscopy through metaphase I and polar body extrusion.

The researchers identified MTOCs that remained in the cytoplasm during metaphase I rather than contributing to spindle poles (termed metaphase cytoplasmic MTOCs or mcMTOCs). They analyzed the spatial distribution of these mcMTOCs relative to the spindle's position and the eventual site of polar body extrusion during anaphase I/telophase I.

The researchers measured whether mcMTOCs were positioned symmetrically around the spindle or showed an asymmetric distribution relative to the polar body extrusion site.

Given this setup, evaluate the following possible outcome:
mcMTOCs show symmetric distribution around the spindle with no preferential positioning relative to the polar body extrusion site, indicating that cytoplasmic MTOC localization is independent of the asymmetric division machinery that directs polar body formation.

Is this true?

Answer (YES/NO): NO